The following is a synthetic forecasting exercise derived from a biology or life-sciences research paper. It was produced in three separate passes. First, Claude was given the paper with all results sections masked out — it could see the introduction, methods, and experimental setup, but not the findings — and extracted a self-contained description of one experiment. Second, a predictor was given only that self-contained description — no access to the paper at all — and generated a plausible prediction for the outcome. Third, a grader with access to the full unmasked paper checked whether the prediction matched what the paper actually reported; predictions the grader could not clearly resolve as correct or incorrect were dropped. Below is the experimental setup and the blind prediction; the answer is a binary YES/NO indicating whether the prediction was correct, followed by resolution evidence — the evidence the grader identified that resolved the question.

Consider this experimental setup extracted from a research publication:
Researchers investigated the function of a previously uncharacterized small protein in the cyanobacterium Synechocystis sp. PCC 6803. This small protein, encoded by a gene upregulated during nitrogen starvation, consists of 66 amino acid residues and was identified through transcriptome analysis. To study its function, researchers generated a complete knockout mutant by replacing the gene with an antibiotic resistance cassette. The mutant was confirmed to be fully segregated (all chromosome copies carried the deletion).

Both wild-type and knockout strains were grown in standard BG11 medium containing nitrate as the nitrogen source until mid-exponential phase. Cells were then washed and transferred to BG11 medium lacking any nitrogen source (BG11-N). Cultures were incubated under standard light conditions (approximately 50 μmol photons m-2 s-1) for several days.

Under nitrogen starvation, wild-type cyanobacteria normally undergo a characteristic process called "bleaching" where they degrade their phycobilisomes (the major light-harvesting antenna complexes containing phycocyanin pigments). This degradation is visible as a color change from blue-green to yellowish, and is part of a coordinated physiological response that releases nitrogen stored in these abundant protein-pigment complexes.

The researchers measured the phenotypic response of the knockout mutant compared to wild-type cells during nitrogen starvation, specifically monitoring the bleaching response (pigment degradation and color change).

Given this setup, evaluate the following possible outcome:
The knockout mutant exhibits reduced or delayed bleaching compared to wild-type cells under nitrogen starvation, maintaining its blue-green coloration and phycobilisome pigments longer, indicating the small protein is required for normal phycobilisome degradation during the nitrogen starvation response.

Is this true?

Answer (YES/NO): YES